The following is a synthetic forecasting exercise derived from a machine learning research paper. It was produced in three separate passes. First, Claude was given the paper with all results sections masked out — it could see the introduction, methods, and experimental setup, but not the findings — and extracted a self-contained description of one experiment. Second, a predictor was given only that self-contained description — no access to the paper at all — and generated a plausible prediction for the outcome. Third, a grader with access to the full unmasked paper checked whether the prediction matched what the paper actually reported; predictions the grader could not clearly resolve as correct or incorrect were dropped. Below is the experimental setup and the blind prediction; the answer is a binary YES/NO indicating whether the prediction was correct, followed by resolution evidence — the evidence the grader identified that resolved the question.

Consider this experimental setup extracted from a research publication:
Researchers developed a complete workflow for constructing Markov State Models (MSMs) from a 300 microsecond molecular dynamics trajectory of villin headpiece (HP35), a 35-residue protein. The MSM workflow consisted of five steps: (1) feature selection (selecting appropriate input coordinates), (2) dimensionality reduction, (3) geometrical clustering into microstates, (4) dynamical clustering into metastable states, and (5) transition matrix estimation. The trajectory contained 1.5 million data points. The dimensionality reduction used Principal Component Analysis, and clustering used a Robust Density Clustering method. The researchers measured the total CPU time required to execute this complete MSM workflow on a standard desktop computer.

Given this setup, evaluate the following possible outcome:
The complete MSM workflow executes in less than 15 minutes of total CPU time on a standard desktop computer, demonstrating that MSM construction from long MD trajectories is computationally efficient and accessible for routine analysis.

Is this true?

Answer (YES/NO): NO